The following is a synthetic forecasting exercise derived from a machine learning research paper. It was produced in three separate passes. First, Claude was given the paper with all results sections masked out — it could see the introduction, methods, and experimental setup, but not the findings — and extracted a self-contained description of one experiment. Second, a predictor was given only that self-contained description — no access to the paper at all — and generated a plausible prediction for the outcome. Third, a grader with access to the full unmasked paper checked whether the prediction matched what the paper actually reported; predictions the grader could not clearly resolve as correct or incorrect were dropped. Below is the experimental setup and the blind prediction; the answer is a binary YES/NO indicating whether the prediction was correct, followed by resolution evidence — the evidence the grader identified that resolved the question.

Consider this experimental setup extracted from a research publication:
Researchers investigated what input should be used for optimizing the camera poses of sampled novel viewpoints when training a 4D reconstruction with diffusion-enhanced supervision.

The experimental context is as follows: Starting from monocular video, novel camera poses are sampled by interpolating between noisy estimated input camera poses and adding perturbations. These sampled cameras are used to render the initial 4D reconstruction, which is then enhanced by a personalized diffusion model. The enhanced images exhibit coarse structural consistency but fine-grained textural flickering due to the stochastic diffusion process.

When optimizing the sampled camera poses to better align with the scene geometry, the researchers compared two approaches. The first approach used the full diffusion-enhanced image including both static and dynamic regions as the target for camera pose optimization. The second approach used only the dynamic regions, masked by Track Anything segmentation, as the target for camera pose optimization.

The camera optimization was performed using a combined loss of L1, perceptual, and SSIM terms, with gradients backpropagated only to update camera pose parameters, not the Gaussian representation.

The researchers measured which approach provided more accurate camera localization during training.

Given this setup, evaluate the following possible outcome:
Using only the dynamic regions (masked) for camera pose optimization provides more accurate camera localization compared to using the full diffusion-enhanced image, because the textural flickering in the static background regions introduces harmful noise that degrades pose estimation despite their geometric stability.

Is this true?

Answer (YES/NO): NO